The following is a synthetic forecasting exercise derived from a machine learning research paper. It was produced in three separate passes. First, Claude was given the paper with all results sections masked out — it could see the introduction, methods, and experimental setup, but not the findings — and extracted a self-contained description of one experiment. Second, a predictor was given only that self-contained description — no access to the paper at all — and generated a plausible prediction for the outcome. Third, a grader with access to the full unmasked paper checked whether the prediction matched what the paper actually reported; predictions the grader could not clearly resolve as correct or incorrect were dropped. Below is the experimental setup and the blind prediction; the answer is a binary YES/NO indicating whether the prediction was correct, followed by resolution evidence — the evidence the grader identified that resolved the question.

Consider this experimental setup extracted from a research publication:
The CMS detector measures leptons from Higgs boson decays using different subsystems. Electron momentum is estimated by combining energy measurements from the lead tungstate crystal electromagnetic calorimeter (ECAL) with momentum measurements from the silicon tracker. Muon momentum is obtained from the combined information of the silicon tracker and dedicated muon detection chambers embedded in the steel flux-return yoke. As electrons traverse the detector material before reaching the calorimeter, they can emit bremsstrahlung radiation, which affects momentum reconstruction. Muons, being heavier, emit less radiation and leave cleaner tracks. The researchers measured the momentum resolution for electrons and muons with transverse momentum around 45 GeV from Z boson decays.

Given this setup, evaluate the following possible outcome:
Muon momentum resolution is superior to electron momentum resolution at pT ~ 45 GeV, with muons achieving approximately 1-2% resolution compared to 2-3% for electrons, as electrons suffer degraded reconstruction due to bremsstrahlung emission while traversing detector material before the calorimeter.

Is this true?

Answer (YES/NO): NO